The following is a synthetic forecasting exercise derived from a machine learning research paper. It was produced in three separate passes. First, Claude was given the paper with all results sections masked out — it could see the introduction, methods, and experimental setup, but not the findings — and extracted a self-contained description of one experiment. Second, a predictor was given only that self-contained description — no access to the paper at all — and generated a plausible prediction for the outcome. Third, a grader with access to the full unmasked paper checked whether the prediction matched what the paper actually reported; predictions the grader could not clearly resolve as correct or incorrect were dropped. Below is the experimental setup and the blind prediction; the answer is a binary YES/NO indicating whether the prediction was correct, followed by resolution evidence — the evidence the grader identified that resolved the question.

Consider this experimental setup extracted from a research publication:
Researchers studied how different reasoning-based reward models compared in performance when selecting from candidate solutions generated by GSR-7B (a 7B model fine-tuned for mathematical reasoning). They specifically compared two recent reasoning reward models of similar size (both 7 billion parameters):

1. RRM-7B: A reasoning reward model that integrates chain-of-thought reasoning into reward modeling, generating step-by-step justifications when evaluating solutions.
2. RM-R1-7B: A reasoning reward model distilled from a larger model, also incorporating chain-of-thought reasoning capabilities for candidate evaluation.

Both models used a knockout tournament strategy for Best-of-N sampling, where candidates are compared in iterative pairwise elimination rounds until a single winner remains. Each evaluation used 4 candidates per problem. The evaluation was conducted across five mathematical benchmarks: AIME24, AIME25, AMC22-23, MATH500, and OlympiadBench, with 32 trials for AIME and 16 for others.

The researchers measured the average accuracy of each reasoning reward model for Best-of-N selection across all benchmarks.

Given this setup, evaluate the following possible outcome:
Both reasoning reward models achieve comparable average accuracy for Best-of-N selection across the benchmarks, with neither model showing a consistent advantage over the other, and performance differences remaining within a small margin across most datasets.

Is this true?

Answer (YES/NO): NO